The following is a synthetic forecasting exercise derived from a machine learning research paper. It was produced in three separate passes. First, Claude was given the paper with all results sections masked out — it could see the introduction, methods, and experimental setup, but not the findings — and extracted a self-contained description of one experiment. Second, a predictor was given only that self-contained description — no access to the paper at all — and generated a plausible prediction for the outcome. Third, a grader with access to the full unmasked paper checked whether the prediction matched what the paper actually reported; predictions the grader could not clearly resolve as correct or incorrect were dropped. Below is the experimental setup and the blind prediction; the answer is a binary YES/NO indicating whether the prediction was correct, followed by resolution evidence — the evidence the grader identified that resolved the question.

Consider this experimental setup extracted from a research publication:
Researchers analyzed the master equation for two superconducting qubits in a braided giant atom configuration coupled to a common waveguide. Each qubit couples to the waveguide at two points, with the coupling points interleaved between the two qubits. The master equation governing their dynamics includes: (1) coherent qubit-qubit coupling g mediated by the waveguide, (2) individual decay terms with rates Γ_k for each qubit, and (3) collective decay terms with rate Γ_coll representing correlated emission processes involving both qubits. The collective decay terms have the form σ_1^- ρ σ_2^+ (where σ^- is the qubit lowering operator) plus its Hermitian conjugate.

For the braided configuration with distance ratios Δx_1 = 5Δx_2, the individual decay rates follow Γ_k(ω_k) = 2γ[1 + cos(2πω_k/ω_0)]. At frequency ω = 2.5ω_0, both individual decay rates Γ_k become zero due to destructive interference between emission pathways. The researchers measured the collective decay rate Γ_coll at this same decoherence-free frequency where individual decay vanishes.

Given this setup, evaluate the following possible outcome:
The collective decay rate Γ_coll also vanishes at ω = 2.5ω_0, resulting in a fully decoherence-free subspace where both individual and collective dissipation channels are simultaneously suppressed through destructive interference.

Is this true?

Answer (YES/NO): YES